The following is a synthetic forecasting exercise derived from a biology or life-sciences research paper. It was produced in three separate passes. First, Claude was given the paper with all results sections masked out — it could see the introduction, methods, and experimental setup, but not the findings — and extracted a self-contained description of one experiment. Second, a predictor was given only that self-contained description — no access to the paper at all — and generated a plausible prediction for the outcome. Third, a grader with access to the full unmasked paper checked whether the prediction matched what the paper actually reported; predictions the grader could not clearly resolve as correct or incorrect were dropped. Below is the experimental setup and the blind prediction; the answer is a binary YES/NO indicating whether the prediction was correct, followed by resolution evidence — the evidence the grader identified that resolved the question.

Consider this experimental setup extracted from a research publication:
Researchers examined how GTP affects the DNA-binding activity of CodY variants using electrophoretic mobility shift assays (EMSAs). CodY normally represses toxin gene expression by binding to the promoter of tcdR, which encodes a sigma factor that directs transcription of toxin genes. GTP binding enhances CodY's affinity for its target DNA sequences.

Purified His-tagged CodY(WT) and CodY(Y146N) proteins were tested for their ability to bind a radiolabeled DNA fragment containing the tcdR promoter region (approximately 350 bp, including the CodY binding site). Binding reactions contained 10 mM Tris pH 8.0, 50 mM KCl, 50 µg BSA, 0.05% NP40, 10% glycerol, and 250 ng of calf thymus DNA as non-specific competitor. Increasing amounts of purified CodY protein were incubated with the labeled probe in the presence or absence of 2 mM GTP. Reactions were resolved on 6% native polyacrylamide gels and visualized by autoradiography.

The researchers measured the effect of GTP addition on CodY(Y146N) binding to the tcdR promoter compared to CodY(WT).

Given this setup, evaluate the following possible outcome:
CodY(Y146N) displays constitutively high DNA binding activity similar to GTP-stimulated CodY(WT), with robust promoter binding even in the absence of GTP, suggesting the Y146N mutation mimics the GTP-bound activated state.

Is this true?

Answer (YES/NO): NO